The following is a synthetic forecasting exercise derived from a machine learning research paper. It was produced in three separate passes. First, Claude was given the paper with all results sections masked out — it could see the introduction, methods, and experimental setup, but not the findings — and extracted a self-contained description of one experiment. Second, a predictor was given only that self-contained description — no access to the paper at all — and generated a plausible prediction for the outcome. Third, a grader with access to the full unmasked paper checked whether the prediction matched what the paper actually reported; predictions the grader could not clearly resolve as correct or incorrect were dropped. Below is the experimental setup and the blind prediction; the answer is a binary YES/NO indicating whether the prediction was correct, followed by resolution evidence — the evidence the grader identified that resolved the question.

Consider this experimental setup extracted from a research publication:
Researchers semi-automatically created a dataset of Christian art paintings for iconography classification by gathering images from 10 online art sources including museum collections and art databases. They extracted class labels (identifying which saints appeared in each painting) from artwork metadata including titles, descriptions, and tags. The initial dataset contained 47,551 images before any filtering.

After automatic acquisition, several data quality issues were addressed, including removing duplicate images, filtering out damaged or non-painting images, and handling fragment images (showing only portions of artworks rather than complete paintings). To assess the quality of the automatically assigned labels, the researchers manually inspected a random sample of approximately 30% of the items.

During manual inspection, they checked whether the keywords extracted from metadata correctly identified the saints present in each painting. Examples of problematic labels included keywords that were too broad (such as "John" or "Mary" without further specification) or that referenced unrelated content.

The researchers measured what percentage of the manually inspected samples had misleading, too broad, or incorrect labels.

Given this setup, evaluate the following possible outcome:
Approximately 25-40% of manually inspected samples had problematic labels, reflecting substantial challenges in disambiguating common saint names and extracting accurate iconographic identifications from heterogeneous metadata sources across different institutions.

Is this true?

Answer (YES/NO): NO